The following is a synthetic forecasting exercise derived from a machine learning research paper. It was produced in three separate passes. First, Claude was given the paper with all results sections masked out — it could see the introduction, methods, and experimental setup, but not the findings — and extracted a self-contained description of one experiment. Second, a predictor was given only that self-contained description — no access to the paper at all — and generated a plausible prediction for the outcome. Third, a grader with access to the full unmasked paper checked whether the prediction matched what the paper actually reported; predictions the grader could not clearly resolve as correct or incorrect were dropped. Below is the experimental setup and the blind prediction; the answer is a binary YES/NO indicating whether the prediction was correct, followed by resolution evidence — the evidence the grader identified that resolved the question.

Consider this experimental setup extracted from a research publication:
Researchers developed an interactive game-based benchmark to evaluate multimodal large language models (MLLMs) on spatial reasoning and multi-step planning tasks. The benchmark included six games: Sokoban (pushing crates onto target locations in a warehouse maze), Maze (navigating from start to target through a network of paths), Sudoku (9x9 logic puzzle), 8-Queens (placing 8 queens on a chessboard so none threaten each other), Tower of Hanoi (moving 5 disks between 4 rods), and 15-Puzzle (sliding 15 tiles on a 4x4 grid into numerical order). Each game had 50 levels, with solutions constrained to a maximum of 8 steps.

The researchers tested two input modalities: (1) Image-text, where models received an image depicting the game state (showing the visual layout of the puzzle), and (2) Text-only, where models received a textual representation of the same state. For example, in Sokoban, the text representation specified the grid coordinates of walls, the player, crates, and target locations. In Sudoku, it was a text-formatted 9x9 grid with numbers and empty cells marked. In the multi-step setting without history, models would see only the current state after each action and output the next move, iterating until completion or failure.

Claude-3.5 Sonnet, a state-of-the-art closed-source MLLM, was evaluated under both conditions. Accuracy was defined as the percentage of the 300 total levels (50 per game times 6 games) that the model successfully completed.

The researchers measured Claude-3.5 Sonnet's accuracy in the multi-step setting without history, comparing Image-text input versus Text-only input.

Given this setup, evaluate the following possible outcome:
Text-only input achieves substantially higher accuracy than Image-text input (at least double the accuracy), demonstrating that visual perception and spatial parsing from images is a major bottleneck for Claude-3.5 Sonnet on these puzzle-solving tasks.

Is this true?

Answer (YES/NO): YES